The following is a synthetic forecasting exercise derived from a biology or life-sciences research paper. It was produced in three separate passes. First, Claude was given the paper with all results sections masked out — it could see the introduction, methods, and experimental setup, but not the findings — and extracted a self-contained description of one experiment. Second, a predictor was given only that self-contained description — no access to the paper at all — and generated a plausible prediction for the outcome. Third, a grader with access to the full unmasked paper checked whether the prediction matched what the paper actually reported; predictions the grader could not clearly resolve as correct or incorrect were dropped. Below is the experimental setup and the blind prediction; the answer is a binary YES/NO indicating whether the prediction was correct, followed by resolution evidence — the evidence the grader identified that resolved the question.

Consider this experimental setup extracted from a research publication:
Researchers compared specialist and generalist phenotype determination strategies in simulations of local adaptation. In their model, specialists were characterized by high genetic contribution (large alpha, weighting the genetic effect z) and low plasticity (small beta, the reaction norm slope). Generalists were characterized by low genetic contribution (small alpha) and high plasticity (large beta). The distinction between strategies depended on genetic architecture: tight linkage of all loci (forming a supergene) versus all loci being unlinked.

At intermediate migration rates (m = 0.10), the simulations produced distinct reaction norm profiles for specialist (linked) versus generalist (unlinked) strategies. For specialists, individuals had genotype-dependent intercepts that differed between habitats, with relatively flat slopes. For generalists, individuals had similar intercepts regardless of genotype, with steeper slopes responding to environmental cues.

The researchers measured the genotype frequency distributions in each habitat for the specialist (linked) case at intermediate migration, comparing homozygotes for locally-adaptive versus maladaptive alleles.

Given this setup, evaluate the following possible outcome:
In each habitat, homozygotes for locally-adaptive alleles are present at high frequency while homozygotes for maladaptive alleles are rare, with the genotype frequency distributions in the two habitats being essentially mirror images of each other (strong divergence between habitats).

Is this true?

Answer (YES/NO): YES